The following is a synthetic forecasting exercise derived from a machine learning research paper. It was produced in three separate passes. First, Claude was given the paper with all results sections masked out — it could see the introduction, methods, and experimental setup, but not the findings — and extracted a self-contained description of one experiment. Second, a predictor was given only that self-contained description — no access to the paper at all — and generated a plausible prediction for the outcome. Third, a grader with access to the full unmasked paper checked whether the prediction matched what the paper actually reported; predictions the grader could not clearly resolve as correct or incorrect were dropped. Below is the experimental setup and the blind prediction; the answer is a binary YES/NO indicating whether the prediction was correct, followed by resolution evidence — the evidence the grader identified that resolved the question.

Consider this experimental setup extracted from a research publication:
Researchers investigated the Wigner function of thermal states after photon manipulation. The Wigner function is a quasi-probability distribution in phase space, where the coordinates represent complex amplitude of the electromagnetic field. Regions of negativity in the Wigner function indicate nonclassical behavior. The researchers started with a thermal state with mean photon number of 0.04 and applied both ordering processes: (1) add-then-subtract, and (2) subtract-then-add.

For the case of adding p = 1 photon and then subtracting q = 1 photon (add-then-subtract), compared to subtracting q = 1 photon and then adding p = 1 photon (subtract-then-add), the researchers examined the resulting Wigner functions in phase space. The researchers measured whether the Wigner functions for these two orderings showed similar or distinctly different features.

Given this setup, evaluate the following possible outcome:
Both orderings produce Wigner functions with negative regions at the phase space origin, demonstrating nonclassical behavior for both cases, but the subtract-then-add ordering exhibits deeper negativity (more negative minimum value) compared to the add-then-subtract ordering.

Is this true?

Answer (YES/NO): NO